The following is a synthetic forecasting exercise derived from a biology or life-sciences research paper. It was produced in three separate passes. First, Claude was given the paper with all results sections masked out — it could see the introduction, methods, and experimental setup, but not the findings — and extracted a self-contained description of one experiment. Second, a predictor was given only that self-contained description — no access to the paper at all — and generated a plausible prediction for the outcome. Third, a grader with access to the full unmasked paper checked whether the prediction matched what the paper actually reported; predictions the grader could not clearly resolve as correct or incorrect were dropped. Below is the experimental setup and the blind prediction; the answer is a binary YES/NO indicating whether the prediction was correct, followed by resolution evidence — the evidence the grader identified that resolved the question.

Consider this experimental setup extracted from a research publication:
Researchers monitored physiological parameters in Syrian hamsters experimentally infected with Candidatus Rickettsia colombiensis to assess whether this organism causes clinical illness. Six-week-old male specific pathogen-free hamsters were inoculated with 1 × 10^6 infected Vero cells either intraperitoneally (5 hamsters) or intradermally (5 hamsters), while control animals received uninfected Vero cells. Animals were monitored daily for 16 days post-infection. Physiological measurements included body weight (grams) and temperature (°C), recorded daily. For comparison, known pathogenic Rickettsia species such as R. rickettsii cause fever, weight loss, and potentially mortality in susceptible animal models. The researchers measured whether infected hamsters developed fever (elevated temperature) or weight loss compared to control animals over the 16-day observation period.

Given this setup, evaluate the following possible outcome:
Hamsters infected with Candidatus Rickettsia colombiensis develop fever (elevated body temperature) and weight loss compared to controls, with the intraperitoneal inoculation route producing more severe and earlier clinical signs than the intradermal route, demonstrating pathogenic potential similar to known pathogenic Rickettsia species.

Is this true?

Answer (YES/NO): NO